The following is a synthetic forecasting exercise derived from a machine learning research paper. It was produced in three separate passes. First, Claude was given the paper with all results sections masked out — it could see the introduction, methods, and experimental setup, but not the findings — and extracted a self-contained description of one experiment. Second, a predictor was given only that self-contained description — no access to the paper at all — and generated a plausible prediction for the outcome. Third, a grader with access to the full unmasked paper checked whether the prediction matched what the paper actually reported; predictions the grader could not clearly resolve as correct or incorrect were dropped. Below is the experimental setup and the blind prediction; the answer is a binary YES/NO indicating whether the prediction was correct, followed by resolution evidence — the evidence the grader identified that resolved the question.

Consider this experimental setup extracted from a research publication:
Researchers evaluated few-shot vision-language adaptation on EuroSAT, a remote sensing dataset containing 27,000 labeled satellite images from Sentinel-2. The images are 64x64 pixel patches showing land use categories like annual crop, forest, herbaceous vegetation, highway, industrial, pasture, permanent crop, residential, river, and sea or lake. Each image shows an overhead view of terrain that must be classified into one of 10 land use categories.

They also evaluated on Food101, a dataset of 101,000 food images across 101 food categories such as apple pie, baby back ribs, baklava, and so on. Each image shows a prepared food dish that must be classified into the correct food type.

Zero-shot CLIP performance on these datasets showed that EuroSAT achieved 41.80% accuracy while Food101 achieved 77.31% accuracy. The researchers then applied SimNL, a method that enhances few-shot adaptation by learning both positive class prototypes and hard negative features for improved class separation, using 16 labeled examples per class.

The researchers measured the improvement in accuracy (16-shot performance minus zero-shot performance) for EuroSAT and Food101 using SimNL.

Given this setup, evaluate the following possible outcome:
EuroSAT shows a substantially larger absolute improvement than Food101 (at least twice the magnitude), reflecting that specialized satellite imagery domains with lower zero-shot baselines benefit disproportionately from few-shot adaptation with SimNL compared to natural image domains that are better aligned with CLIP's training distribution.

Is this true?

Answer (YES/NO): YES